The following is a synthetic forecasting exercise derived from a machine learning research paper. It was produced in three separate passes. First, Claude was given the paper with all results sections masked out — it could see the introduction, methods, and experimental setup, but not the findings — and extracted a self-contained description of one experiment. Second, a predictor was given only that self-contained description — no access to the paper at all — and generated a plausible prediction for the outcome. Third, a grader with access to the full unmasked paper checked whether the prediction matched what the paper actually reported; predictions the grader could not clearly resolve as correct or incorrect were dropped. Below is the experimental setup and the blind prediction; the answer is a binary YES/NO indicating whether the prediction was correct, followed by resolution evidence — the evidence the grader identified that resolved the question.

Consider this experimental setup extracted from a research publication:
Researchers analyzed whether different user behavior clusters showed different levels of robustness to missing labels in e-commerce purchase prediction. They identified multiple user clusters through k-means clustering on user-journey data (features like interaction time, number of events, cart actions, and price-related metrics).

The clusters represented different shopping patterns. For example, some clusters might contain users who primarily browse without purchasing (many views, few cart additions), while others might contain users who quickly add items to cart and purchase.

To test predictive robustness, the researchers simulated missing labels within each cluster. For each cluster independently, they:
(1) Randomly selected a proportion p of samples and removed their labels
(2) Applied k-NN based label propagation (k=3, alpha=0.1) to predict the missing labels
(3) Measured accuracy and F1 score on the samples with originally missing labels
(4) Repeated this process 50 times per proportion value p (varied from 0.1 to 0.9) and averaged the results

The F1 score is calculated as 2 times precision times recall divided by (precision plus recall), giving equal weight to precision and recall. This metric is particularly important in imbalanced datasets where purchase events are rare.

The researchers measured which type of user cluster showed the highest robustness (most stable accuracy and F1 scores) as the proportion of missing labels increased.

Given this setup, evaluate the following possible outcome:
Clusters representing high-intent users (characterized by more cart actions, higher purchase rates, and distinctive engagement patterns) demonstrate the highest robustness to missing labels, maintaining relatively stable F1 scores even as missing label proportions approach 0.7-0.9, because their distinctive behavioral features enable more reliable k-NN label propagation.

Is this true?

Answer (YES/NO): NO